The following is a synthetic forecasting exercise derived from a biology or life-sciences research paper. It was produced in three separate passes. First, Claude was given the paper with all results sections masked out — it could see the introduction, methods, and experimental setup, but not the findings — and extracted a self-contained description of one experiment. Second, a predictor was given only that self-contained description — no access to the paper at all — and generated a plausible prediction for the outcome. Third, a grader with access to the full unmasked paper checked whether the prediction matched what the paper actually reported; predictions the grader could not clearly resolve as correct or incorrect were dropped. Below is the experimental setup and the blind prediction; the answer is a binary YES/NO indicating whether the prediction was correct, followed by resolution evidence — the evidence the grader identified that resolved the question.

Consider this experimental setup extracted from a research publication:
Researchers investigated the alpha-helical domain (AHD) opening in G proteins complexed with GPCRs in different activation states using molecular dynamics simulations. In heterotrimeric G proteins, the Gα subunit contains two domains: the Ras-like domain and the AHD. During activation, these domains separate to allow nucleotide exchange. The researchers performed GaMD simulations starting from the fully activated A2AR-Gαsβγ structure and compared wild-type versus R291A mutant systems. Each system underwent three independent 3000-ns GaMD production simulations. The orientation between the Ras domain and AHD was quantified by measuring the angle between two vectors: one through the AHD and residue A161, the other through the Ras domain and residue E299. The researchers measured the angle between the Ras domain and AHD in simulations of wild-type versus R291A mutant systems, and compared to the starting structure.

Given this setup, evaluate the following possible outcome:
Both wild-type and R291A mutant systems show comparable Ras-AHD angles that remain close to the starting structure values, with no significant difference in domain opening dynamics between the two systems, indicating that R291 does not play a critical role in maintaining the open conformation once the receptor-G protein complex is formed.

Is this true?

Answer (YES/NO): NO